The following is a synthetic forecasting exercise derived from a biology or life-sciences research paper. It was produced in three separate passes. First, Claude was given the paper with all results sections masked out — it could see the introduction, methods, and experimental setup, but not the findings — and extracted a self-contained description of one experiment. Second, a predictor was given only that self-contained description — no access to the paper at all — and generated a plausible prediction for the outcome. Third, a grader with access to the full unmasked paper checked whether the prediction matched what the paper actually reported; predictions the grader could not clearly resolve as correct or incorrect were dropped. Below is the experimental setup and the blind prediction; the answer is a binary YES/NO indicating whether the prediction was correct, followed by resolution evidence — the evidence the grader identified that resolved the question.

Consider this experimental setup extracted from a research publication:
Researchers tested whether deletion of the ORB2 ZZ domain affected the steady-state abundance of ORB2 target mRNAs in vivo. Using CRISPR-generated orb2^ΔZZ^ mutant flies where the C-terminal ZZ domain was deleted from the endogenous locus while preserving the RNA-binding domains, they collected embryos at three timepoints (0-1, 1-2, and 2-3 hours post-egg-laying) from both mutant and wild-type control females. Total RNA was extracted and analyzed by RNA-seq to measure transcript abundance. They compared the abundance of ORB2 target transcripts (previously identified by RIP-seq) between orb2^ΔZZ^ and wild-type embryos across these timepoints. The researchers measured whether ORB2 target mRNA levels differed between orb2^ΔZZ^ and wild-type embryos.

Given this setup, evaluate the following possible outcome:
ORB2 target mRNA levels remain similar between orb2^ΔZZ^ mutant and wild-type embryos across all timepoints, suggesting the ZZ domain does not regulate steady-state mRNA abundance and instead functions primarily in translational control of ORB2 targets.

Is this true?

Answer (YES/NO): YES